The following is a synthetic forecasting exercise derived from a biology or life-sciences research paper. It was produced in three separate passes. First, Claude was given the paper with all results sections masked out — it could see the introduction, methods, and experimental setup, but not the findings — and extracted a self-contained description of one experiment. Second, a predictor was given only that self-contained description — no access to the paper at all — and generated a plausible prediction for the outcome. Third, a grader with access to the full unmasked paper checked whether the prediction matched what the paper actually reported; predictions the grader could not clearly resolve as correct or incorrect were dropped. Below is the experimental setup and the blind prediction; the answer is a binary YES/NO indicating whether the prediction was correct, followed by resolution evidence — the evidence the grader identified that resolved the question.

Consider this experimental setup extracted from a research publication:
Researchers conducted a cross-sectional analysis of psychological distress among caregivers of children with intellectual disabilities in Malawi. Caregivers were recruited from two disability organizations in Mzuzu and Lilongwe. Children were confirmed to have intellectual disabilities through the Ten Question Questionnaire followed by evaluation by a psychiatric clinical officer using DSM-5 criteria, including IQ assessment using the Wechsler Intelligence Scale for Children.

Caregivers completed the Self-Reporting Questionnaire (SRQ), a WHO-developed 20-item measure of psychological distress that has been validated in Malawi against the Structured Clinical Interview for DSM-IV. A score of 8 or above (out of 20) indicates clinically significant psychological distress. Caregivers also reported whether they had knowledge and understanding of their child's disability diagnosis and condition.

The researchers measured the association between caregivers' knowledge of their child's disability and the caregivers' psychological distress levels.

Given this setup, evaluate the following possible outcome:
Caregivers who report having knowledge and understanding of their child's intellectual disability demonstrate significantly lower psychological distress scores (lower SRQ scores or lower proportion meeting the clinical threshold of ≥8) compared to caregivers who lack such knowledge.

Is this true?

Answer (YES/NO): NO